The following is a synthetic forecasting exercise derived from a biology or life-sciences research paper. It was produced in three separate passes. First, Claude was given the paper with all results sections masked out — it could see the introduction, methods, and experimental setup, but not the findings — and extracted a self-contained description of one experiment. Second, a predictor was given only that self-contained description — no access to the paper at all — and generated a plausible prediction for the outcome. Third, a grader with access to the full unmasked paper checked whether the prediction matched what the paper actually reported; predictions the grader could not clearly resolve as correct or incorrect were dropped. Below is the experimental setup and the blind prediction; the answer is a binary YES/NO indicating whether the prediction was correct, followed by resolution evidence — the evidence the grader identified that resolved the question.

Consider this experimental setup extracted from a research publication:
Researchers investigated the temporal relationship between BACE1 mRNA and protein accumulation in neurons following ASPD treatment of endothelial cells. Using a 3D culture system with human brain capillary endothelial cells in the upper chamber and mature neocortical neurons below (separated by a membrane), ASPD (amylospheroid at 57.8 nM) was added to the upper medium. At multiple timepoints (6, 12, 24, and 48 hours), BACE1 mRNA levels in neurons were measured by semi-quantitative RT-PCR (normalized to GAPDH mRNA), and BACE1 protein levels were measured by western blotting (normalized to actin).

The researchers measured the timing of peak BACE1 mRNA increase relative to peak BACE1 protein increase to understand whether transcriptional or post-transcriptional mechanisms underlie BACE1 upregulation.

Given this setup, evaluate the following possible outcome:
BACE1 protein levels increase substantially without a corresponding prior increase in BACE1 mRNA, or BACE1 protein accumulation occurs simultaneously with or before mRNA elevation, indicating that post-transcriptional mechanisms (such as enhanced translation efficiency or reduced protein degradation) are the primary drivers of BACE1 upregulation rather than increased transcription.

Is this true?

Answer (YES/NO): NO